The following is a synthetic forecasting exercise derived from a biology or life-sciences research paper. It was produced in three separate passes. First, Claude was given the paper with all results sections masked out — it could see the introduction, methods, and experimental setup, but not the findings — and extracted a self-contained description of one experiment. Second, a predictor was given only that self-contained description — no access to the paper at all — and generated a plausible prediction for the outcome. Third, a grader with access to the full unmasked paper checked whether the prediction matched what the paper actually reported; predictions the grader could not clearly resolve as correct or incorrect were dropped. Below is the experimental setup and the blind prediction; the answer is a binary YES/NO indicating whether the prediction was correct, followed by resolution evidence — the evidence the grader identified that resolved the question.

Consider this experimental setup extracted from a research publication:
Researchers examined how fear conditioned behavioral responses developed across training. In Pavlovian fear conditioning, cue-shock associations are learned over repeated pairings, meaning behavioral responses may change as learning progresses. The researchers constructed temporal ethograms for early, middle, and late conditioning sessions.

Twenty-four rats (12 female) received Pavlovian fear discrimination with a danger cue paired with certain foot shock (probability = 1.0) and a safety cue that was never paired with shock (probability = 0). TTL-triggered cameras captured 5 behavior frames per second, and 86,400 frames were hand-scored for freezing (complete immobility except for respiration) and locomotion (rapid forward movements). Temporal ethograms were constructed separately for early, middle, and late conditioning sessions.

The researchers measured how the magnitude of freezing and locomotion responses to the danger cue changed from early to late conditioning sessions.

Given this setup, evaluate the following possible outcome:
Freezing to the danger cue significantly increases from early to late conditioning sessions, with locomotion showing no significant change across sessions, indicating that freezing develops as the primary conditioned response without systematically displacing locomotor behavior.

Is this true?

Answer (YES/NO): NO